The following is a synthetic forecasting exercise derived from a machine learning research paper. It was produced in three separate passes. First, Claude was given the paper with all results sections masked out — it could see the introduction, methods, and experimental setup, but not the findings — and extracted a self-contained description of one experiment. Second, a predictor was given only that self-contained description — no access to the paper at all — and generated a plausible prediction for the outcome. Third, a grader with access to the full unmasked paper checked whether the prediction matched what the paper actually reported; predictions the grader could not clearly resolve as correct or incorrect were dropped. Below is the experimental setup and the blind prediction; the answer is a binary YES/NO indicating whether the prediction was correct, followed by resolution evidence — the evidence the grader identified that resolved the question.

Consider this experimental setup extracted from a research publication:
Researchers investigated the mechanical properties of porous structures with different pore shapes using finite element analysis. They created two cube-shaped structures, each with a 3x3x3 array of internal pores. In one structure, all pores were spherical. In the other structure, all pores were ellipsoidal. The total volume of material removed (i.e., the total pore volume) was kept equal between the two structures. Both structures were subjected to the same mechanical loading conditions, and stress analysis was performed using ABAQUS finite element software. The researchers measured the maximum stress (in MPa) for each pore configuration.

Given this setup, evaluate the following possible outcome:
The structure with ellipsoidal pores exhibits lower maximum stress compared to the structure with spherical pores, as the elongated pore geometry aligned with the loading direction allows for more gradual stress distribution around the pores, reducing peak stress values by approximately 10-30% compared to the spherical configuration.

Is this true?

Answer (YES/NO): NO